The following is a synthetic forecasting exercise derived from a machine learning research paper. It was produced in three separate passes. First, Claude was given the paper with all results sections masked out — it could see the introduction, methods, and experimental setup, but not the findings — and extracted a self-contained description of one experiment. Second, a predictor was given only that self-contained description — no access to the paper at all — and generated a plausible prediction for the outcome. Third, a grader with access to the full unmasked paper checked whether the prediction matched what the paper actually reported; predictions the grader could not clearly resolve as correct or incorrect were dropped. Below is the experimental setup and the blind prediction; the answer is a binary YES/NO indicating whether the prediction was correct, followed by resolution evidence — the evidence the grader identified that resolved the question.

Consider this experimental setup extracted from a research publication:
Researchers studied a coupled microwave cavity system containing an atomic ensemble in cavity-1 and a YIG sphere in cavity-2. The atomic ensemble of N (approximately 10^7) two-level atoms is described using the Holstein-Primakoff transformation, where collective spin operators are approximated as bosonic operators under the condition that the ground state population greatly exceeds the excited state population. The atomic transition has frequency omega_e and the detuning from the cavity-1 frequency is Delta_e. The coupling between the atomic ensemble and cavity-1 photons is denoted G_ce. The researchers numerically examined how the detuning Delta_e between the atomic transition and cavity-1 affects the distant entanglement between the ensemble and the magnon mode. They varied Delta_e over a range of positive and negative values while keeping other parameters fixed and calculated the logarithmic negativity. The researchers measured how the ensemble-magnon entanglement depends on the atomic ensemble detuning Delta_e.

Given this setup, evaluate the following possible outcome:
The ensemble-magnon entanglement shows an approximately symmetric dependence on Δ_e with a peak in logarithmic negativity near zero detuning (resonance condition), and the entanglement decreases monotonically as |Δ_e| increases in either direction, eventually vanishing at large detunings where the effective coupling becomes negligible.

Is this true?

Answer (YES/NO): NO